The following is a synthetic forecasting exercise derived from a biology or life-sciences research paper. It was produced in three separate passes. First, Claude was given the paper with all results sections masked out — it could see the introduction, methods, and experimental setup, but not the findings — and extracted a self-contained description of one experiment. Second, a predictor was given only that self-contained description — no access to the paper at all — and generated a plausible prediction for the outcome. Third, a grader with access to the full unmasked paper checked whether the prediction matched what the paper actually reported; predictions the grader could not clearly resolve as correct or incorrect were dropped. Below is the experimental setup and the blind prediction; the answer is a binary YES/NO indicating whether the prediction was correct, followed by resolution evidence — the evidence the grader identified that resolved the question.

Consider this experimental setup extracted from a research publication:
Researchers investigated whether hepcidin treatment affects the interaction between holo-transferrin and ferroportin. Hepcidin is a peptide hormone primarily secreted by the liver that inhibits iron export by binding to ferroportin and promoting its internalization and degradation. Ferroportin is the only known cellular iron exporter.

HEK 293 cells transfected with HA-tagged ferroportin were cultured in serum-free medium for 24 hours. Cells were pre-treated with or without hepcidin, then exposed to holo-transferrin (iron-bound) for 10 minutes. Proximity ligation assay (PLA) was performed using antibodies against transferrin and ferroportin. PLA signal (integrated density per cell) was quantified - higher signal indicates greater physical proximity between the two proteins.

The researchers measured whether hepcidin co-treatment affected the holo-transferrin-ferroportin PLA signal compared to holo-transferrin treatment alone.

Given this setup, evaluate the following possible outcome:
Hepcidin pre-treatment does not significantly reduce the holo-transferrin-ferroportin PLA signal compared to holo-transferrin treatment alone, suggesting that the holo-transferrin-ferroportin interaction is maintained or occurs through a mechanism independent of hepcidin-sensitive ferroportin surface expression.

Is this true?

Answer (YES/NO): NO